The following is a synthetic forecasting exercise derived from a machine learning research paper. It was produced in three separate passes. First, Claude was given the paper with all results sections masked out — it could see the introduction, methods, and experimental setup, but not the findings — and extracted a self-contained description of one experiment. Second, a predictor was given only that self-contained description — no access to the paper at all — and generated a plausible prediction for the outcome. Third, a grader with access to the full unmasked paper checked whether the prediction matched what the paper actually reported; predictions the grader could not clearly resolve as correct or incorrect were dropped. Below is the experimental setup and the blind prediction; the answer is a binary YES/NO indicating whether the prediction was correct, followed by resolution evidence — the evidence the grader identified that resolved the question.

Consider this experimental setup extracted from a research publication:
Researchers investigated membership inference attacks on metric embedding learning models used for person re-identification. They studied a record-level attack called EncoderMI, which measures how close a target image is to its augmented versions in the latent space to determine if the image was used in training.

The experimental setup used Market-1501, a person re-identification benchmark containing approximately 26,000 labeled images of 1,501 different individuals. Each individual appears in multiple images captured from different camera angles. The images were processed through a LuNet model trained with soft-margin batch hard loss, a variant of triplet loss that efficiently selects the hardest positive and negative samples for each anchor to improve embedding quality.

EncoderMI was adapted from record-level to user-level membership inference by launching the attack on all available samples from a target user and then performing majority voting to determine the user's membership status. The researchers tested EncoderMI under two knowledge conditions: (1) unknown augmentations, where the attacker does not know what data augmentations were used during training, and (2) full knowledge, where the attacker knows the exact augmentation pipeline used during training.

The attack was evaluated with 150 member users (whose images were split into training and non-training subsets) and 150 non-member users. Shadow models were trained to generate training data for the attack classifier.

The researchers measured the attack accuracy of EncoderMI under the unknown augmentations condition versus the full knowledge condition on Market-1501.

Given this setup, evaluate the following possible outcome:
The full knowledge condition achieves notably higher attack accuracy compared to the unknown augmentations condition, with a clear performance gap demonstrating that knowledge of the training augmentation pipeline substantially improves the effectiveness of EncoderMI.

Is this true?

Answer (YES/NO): YES